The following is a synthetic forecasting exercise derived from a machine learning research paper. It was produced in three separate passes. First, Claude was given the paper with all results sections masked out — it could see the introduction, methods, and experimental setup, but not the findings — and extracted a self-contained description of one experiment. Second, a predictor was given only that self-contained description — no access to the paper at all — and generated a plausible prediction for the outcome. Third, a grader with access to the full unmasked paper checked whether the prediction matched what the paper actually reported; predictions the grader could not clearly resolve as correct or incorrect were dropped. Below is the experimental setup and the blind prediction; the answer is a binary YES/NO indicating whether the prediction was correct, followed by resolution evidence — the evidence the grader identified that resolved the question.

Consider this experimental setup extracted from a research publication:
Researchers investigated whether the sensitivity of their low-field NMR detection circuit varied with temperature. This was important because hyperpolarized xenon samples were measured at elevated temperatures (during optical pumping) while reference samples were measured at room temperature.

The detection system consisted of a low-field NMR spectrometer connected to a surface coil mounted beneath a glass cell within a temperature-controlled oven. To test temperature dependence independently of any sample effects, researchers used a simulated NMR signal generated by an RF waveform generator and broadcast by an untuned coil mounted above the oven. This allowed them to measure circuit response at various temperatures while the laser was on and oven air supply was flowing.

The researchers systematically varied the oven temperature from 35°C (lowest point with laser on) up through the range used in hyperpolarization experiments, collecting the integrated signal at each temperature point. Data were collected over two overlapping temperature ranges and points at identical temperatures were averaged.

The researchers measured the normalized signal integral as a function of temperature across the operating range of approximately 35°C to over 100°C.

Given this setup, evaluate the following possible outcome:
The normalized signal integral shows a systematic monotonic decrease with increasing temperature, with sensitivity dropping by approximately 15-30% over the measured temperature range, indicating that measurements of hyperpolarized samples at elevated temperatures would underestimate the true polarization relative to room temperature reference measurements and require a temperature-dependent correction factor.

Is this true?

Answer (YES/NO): NO